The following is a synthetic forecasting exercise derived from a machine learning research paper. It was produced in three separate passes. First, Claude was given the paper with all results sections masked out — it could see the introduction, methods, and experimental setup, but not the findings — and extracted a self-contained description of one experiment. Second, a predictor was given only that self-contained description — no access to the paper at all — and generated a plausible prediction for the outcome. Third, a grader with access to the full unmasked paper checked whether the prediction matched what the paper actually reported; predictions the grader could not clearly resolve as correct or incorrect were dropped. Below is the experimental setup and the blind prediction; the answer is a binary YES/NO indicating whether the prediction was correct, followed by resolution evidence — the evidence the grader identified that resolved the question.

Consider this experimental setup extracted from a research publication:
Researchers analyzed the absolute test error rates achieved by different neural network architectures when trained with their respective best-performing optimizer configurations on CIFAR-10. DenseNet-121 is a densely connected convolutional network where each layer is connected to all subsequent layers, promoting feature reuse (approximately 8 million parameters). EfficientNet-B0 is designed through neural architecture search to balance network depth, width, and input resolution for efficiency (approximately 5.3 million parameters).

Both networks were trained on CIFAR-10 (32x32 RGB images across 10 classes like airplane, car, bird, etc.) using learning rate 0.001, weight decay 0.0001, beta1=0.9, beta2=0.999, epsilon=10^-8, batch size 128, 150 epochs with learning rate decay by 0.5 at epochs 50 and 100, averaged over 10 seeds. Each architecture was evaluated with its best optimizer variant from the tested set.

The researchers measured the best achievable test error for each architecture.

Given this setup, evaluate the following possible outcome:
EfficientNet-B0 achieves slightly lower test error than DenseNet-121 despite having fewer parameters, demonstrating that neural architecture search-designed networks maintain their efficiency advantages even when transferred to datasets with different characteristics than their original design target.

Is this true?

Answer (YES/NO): NO